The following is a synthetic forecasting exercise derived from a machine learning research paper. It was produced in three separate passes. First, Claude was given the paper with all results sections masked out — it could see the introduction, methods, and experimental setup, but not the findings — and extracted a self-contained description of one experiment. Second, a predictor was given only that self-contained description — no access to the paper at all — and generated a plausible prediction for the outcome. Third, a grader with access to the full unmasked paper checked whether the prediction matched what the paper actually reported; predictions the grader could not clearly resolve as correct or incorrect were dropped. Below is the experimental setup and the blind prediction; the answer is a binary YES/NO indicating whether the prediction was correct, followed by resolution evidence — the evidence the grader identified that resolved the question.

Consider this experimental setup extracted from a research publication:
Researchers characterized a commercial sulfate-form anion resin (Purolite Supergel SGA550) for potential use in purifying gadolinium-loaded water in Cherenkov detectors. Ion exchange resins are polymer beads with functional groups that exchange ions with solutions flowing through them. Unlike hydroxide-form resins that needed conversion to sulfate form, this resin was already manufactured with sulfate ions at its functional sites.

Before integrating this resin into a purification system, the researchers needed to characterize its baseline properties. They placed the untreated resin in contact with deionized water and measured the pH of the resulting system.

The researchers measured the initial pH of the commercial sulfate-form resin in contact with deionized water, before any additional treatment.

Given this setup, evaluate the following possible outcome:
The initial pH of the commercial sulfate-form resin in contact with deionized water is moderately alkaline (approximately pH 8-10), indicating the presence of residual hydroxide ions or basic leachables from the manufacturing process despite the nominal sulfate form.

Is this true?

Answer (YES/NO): NO